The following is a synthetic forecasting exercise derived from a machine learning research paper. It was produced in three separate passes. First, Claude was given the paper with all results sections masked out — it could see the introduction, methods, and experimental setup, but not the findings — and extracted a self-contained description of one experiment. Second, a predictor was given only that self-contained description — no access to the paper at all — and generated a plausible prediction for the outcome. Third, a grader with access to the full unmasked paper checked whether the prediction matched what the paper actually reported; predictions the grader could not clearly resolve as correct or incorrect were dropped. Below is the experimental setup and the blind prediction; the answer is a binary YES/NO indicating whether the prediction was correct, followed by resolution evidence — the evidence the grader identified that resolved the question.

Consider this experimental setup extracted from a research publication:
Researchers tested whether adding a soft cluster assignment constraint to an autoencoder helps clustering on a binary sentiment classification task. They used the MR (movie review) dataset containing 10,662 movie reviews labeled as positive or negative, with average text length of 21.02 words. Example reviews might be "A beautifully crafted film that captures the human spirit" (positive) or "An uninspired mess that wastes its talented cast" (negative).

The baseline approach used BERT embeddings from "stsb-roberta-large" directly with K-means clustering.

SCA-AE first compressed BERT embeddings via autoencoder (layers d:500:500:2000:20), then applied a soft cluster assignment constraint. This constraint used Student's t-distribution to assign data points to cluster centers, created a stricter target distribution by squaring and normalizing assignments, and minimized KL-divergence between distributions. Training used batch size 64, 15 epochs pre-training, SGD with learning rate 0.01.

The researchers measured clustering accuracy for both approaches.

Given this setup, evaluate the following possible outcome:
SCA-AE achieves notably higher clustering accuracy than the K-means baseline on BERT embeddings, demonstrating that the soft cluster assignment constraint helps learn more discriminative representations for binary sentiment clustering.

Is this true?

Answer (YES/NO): NO